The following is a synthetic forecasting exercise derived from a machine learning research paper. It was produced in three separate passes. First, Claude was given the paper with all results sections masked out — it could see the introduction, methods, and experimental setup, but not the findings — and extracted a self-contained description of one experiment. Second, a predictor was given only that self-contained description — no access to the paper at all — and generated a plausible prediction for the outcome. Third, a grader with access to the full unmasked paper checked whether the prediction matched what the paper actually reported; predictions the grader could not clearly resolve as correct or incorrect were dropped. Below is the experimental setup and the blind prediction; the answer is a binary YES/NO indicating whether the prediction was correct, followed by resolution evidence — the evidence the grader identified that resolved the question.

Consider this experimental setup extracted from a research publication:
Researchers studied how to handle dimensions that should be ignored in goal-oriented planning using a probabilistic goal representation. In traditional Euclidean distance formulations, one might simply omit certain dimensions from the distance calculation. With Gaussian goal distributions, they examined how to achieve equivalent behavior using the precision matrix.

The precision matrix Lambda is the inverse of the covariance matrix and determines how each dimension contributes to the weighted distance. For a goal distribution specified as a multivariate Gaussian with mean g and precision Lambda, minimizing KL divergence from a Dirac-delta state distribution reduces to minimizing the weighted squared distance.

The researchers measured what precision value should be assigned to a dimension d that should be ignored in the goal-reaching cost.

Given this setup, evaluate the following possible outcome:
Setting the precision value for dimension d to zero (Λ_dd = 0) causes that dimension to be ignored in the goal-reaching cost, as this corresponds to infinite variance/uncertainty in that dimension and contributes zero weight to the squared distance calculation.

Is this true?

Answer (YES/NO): YES